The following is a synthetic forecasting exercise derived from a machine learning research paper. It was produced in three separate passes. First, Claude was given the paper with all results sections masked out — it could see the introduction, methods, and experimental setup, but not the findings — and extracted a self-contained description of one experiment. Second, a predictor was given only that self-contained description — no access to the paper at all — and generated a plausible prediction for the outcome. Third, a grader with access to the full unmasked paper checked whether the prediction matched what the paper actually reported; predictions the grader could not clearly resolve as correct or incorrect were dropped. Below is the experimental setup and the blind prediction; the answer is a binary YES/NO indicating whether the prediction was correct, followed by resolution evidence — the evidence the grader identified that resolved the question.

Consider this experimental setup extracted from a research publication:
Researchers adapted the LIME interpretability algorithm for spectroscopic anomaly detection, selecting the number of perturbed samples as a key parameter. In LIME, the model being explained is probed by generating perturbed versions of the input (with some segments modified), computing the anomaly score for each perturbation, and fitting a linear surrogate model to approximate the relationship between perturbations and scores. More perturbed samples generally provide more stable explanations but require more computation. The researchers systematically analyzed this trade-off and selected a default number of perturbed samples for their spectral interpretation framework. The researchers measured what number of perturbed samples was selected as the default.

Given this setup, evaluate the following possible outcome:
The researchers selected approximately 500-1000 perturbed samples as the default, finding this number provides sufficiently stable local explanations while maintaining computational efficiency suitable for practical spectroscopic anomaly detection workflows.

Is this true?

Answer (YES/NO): NO